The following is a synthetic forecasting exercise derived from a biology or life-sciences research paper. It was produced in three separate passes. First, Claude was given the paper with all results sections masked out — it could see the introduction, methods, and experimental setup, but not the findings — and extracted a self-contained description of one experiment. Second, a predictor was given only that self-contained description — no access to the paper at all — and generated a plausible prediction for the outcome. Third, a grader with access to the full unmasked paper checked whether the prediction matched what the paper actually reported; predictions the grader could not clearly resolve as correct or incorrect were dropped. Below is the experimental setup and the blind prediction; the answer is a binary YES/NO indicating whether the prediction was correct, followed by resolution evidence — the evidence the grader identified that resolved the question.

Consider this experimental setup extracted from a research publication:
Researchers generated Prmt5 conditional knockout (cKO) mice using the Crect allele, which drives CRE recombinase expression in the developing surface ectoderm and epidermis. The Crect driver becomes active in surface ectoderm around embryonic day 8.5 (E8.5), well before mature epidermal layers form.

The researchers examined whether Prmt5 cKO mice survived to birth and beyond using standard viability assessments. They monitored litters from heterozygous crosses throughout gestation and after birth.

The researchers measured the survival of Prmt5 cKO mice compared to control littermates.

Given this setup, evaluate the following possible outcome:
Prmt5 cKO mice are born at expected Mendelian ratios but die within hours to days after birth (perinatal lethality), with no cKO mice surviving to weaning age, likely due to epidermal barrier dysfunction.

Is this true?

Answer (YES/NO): NO